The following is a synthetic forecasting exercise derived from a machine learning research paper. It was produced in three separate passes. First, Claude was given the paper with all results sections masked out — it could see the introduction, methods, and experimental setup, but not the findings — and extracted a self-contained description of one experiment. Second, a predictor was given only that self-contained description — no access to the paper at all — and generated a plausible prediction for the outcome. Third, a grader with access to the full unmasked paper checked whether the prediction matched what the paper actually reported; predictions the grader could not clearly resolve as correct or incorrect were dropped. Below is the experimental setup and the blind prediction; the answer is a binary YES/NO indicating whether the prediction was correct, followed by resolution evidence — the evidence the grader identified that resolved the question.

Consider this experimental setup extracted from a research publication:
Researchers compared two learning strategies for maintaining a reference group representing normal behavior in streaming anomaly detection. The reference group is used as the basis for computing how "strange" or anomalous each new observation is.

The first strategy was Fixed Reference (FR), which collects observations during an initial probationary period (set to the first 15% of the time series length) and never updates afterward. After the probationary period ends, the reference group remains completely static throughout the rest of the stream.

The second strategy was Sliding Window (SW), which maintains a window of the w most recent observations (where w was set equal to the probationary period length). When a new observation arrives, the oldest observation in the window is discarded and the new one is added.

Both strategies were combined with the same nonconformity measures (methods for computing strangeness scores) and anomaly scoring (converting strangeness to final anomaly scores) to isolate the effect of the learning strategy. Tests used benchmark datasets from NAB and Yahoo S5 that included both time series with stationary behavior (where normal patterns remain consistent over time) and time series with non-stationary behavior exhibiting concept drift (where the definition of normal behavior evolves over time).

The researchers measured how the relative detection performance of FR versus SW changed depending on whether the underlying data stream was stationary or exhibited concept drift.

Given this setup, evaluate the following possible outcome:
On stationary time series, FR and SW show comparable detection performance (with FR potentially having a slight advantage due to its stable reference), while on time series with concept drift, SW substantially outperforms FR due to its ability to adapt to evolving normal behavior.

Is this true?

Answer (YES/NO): NO